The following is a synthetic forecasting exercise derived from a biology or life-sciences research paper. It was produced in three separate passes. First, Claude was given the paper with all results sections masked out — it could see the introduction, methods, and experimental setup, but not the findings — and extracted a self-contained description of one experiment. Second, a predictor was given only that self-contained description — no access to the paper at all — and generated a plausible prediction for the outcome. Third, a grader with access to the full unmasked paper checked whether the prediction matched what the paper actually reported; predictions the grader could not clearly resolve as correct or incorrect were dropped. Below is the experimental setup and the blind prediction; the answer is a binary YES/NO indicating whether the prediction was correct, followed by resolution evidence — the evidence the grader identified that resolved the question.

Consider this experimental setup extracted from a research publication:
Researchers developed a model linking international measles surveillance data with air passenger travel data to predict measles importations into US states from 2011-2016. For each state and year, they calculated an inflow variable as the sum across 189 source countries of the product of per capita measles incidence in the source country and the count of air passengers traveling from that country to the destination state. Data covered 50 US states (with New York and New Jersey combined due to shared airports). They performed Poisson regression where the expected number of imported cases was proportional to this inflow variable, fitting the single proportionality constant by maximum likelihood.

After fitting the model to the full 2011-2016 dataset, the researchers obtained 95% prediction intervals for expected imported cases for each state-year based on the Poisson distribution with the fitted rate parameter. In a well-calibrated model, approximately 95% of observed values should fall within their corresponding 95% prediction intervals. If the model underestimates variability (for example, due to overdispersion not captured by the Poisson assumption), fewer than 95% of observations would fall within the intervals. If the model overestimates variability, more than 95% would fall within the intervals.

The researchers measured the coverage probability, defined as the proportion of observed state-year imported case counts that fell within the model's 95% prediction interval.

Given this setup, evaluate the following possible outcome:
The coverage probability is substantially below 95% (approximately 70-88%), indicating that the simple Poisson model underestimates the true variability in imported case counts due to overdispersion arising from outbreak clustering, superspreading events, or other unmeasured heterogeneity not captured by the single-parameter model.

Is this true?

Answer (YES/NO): NO